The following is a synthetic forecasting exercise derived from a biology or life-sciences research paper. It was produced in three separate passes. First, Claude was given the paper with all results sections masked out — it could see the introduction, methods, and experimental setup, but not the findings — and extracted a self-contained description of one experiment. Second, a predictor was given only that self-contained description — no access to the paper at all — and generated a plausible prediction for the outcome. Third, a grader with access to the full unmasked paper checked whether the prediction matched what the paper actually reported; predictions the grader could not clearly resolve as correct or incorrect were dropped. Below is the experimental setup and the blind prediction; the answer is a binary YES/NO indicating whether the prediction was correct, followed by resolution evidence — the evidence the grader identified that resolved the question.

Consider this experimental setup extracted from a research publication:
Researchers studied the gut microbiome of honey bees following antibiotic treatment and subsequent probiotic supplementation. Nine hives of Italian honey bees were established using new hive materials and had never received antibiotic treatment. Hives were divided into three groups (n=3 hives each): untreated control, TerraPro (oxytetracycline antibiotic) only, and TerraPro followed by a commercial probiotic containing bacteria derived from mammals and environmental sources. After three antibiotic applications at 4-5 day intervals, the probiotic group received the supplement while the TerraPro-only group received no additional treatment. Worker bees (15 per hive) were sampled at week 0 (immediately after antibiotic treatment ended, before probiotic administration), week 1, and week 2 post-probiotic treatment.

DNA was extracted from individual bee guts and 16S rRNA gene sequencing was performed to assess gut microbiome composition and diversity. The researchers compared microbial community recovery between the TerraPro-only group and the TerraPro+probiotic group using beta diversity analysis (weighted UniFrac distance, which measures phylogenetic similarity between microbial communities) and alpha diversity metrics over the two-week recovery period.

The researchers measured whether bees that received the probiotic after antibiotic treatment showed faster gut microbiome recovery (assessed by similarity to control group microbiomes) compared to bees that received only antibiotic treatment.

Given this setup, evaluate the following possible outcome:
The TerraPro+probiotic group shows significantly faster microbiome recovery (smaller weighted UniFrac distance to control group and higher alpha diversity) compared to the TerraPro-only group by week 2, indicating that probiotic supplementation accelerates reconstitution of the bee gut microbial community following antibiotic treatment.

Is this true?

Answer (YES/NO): NO